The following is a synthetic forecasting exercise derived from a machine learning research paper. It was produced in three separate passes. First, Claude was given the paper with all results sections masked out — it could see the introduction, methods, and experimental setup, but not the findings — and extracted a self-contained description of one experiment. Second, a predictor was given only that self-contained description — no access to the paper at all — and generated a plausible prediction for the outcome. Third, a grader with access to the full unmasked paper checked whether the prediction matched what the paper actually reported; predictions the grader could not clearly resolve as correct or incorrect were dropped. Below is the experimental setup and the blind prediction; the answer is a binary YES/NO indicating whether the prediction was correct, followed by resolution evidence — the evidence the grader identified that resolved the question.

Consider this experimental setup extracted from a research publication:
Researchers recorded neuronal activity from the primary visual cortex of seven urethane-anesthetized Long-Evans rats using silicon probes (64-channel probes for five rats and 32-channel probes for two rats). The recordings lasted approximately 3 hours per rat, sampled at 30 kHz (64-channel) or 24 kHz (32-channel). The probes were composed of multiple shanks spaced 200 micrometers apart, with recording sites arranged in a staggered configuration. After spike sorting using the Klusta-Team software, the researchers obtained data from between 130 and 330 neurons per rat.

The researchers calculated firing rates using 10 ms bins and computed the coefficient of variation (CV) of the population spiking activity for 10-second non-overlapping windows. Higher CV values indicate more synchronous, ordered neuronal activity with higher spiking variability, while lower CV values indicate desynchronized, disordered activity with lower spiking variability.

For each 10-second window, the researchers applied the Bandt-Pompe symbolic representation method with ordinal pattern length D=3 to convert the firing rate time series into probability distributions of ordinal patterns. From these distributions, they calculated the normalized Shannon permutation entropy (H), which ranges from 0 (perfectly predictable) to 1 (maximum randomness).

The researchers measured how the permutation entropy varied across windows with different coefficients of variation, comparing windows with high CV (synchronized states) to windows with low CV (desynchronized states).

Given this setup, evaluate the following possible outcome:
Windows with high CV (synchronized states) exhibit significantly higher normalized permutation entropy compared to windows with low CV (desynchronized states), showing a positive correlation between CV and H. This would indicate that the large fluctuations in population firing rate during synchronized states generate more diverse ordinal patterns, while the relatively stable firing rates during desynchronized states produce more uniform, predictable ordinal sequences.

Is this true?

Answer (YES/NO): NO